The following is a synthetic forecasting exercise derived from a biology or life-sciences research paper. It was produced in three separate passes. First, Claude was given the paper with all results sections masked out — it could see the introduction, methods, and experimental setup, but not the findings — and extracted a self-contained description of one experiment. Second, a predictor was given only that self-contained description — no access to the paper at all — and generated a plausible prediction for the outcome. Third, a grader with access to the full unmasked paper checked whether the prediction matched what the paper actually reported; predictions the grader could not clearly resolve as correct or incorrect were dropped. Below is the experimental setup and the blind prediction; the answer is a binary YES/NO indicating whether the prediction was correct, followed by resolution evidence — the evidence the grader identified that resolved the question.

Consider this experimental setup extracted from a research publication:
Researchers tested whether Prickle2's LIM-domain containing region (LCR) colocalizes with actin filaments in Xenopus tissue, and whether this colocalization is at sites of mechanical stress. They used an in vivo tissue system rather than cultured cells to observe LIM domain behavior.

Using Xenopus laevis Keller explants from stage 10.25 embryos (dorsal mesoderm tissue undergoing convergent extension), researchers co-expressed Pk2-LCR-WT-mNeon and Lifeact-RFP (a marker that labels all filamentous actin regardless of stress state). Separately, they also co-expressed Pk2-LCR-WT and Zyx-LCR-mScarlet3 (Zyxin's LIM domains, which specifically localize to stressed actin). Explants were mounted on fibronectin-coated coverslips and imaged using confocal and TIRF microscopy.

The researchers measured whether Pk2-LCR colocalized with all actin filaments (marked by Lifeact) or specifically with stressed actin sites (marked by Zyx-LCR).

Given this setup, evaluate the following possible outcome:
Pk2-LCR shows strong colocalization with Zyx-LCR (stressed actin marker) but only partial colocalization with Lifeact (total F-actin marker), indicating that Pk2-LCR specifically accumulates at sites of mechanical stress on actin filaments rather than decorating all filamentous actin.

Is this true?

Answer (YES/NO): YES